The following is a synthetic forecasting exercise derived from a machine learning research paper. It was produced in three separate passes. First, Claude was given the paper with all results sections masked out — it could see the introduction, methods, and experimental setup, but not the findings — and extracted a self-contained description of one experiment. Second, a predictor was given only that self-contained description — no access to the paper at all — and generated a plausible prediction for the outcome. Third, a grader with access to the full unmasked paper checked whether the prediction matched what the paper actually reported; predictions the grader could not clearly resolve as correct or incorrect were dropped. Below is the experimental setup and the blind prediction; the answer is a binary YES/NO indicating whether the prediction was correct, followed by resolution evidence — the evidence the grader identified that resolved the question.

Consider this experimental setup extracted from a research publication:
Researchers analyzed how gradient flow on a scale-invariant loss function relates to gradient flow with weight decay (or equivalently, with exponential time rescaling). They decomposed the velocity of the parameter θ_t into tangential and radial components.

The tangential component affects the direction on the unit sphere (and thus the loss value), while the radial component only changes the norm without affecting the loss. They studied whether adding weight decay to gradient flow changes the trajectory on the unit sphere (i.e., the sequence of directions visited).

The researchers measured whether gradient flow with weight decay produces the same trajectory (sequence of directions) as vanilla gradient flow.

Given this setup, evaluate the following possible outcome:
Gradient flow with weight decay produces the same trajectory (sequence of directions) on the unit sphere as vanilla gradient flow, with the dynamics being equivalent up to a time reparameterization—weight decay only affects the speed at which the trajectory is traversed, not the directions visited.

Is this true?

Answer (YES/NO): YES